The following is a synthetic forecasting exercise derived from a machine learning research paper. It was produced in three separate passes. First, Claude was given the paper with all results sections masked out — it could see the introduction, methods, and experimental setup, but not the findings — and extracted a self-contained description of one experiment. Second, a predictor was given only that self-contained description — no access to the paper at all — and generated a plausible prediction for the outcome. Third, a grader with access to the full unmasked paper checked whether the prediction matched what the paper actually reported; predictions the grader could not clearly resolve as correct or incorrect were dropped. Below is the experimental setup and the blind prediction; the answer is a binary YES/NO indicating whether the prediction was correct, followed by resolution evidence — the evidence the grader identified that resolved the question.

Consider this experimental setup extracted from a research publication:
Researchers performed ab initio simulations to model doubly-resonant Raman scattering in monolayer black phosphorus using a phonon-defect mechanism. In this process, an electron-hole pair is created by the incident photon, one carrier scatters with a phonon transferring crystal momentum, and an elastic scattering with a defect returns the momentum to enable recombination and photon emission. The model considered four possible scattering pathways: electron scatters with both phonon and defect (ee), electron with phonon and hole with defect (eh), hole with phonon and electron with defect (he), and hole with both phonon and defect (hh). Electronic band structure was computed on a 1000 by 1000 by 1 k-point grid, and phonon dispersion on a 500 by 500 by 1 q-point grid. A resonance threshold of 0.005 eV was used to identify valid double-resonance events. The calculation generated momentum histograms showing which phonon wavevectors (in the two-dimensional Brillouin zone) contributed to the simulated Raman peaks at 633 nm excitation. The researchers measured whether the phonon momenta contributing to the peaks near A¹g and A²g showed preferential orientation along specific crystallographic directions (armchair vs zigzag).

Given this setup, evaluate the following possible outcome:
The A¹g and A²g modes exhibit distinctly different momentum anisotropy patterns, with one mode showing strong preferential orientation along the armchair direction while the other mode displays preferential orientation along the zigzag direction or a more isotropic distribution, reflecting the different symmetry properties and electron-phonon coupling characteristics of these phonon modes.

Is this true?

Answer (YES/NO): NO